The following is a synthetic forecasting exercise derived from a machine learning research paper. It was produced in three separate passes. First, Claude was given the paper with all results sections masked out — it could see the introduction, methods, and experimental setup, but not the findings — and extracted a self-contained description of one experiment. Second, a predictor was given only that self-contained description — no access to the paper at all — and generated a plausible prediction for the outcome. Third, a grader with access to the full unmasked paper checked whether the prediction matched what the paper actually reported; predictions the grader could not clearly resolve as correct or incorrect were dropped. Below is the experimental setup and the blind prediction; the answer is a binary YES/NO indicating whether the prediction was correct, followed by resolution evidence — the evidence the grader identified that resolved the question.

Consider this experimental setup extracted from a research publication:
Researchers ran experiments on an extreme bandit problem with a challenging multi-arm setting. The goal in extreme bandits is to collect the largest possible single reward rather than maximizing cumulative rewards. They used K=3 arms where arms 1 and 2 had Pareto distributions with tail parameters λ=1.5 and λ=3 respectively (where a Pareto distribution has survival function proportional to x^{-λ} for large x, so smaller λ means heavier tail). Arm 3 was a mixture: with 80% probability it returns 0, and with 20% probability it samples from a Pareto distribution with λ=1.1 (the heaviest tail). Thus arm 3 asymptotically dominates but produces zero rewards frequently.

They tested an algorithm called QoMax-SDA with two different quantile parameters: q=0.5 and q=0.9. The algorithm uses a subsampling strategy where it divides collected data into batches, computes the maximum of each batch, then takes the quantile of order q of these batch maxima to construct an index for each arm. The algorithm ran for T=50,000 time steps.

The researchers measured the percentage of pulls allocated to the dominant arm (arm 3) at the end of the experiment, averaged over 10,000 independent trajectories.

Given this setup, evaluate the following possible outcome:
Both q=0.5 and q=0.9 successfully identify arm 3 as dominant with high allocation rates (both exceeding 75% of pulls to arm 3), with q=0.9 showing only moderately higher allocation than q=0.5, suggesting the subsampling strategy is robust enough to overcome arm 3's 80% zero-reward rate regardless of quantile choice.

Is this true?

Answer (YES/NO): NO